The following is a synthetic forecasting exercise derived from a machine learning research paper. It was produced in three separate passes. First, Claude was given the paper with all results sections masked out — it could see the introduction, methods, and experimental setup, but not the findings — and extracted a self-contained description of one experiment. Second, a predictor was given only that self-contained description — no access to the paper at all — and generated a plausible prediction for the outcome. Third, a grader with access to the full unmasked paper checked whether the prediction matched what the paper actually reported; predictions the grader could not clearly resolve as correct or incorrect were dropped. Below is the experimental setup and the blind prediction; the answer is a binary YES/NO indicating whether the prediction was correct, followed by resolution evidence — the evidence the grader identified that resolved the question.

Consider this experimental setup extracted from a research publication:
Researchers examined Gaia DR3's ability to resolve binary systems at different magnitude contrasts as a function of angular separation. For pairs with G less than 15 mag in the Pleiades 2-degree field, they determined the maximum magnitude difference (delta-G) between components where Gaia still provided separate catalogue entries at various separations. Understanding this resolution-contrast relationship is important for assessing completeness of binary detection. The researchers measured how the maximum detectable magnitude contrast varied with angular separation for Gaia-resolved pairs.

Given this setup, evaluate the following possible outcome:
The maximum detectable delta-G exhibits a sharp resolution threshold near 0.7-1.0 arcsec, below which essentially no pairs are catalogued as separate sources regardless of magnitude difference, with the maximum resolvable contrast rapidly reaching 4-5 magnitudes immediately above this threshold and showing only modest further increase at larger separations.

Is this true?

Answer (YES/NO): NO